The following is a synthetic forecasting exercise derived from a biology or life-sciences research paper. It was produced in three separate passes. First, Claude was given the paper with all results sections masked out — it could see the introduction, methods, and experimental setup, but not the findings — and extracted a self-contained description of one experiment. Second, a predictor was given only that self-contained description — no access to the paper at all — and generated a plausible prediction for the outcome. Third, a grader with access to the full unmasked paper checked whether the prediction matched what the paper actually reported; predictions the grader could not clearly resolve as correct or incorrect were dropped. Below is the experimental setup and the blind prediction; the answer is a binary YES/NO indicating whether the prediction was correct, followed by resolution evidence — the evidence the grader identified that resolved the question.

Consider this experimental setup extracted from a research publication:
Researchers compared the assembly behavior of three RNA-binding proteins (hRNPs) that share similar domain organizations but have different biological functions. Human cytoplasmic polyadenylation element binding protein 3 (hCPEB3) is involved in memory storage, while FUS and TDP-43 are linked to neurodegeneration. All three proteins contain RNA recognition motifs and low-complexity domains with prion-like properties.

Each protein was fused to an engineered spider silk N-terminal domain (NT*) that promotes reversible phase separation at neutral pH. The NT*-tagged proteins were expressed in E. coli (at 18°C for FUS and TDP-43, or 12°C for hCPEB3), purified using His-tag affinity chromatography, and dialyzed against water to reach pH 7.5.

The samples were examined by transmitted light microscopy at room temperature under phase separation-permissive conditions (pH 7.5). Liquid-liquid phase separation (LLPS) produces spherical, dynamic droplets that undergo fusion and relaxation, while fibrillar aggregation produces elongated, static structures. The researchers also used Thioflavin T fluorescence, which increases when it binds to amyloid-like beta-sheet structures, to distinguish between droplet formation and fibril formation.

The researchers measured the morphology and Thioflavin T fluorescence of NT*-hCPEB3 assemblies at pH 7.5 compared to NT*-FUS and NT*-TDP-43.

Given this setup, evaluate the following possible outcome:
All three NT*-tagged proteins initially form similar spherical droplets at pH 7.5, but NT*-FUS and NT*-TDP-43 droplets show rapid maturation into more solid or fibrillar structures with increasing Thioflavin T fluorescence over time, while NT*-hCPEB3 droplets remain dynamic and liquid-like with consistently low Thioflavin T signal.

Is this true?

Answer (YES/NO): NO